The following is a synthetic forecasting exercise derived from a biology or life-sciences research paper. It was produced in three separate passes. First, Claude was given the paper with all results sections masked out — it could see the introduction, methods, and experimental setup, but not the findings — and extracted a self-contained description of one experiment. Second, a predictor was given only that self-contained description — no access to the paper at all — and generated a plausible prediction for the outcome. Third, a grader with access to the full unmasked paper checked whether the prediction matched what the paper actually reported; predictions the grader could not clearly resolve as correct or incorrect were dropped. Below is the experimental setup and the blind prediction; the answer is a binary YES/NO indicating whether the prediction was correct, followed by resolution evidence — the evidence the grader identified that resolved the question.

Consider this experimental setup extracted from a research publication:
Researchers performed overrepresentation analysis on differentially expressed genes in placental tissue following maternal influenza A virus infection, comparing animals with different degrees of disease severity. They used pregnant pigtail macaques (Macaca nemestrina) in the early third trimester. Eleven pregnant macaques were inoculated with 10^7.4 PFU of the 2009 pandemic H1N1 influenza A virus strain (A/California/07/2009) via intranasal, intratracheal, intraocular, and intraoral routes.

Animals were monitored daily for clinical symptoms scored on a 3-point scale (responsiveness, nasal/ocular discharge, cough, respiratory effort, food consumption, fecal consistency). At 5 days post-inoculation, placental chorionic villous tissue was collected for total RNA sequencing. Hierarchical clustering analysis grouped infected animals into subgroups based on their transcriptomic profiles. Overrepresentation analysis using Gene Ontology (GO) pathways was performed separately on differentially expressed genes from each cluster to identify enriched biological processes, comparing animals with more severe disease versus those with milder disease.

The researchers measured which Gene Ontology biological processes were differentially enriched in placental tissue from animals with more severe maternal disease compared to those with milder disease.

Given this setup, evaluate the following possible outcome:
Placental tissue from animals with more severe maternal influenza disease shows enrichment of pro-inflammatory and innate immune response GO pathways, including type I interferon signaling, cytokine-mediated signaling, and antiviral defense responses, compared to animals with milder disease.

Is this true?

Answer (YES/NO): NO